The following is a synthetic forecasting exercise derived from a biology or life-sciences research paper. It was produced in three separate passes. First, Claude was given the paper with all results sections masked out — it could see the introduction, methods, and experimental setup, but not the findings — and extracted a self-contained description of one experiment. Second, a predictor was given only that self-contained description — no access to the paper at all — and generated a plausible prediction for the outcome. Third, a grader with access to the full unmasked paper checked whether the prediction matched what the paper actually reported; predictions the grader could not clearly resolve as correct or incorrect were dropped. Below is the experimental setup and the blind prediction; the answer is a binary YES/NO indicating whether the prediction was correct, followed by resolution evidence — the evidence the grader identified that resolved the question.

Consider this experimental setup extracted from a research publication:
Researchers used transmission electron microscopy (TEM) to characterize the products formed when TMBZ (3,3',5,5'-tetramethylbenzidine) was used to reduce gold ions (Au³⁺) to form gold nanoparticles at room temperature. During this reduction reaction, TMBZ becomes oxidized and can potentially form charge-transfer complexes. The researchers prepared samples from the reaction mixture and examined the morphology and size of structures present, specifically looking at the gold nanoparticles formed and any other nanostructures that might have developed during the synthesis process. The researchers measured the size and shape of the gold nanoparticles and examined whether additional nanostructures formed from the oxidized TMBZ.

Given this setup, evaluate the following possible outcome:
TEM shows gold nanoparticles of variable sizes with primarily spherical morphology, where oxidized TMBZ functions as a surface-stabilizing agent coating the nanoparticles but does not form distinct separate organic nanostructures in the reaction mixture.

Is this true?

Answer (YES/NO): NO